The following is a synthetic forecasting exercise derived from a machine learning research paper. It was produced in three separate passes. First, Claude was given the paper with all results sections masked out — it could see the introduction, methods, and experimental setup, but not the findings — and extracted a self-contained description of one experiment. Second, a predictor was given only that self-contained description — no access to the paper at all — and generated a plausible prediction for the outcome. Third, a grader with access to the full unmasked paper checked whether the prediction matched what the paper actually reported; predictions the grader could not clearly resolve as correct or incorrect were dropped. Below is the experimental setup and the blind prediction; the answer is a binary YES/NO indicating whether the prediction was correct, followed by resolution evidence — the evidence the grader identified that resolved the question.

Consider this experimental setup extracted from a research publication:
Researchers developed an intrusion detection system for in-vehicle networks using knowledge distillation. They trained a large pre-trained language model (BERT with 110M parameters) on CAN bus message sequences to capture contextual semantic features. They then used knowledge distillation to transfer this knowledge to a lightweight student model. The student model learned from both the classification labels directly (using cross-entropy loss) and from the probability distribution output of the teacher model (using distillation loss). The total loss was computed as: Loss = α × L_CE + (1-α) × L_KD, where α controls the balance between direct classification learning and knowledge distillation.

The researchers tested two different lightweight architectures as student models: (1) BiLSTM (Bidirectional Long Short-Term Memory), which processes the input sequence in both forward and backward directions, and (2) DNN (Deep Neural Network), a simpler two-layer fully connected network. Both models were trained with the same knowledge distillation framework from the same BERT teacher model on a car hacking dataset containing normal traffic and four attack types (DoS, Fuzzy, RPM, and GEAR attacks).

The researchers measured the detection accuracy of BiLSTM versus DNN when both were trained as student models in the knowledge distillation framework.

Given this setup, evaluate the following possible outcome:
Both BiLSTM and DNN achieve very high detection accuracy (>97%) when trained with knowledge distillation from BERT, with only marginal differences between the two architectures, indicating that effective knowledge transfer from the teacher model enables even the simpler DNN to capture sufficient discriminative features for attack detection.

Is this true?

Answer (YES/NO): NO